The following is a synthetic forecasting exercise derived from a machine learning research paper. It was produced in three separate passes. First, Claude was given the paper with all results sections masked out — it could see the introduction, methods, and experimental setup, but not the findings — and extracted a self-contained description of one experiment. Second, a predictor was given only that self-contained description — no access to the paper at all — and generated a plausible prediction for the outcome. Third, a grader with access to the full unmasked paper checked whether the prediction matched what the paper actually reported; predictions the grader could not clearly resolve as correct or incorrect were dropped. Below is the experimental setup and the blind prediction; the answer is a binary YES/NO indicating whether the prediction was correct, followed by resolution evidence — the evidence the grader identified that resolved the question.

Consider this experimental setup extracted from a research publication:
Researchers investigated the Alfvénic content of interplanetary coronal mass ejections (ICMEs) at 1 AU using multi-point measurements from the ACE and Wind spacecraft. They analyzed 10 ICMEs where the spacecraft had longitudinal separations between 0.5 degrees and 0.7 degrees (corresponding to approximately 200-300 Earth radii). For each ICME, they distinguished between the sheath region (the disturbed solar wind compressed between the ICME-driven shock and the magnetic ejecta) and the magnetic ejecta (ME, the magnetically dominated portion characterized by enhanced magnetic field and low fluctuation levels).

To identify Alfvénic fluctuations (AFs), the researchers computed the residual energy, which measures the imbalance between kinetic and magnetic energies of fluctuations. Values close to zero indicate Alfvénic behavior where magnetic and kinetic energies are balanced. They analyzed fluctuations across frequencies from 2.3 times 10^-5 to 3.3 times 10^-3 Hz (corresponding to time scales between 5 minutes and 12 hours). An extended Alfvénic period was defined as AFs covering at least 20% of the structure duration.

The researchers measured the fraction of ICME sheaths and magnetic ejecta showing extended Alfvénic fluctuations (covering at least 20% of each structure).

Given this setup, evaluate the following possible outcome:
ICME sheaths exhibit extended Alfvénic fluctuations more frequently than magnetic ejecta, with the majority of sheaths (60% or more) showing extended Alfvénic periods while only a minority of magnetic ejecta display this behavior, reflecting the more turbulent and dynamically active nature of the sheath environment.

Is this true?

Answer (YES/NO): NO